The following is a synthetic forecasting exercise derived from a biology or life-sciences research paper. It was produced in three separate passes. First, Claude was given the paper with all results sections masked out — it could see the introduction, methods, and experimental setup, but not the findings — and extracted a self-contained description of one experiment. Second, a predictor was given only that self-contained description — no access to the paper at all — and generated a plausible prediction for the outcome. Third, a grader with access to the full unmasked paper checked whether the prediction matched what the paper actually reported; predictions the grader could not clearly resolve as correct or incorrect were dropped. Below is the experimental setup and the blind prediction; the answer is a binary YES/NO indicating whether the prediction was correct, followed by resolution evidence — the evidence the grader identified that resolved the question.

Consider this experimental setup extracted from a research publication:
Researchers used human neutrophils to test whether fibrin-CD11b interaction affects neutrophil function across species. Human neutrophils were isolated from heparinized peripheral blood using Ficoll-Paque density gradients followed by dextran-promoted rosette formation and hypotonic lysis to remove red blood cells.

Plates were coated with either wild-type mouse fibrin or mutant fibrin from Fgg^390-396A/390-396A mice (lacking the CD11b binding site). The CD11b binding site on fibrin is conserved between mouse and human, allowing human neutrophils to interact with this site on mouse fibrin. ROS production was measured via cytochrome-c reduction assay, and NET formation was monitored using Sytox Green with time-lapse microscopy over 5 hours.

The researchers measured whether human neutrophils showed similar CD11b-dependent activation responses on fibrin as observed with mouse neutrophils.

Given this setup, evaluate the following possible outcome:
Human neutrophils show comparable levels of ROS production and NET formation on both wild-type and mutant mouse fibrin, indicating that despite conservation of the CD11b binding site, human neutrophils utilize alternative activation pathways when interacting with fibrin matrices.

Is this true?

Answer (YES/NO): NO